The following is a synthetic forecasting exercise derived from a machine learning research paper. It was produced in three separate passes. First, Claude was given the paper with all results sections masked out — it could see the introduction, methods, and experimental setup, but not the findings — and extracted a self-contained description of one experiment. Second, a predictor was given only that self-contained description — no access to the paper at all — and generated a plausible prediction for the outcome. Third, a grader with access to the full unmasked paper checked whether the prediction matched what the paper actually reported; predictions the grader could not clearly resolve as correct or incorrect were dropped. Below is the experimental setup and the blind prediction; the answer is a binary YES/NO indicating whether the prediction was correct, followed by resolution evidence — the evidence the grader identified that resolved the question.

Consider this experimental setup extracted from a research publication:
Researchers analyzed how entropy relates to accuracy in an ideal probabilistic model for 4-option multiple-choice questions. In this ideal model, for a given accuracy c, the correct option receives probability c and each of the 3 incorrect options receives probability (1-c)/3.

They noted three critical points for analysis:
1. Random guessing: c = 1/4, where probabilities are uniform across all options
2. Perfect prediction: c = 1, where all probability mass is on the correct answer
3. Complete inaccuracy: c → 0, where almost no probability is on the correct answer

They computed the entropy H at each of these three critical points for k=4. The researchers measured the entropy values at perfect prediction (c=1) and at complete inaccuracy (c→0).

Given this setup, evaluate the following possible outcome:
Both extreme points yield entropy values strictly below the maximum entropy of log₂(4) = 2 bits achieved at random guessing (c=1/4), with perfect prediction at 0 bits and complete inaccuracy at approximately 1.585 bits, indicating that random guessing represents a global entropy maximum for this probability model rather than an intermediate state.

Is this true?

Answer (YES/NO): YES